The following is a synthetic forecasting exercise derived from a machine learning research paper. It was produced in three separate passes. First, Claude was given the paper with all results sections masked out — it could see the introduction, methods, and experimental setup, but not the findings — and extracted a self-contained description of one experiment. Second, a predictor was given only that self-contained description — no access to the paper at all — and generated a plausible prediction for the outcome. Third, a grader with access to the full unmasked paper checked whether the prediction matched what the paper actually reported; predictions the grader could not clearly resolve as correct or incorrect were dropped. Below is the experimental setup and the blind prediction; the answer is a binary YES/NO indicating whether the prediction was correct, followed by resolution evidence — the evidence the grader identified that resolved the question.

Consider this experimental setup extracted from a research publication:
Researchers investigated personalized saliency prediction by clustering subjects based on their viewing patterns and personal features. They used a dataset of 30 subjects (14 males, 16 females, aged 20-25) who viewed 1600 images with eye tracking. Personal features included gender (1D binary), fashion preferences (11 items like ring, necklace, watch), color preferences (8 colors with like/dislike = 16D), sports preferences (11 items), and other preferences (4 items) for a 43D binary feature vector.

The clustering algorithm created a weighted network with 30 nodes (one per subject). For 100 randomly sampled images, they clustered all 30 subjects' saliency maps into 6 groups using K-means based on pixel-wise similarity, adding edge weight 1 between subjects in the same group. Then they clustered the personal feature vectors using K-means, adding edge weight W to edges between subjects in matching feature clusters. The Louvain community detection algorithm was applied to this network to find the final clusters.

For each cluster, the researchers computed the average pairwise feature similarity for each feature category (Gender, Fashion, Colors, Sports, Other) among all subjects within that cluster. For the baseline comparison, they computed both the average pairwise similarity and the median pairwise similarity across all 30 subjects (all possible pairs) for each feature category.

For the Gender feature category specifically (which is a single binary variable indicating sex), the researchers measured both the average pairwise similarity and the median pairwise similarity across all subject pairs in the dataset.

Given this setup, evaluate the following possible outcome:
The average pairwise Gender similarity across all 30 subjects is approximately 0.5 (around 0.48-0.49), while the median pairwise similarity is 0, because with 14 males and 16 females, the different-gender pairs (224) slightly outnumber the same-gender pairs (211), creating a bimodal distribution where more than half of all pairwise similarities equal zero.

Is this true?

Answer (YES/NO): YES